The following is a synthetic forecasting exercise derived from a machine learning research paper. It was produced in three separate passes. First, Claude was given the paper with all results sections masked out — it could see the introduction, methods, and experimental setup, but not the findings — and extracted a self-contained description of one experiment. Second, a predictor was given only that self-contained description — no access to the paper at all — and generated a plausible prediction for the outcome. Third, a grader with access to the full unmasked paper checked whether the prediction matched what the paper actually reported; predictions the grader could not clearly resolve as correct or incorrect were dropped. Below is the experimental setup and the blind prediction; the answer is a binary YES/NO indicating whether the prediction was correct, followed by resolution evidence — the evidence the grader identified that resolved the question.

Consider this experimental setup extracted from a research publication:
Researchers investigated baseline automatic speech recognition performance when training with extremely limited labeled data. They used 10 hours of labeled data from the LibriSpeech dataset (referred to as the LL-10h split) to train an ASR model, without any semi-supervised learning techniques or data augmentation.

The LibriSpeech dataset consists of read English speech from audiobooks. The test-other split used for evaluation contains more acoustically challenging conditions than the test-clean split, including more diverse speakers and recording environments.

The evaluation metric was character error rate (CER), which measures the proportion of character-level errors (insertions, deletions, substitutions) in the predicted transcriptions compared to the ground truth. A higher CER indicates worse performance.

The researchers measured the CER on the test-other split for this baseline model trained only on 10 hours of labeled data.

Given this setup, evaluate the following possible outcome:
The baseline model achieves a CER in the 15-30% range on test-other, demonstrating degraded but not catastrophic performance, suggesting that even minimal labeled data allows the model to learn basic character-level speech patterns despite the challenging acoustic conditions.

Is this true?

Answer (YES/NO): NO